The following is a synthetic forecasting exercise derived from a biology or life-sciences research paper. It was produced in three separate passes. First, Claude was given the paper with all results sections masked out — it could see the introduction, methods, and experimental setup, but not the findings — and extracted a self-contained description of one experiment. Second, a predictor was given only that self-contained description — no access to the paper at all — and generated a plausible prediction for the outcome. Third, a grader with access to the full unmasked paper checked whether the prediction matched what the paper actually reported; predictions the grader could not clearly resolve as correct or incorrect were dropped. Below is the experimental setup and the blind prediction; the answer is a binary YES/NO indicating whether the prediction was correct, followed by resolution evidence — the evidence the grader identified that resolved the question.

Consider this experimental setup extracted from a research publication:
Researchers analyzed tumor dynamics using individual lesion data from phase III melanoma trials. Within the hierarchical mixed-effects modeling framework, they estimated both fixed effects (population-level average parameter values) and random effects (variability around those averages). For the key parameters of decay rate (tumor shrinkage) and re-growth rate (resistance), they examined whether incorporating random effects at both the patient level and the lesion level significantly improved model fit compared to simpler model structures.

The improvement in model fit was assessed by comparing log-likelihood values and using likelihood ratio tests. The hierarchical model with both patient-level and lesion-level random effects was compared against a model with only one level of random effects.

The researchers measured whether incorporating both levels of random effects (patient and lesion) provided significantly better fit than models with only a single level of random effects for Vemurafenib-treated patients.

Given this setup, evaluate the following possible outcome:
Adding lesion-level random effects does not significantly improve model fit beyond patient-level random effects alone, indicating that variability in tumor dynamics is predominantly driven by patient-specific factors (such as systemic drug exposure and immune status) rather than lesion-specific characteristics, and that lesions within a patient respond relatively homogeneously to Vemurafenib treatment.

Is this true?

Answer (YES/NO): NO